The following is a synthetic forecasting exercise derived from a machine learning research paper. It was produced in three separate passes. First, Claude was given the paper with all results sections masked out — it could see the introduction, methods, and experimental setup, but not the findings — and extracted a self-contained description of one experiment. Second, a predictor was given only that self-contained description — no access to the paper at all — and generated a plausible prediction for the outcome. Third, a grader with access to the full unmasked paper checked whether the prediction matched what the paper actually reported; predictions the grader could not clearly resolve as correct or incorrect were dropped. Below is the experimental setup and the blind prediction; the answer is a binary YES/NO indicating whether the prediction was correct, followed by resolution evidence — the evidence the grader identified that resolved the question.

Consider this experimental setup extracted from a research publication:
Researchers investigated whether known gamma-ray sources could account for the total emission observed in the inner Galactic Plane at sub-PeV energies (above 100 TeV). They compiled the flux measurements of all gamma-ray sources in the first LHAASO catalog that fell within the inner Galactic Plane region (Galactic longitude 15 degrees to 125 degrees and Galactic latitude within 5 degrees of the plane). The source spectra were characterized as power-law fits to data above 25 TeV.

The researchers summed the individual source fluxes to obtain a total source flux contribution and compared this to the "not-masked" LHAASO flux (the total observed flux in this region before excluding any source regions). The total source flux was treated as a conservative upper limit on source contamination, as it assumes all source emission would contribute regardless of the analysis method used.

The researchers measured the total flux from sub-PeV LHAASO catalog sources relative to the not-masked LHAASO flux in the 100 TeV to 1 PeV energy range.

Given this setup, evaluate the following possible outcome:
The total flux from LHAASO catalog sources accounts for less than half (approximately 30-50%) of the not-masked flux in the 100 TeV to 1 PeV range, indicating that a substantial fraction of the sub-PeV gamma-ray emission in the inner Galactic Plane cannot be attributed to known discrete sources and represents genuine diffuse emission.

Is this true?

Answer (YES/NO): NO